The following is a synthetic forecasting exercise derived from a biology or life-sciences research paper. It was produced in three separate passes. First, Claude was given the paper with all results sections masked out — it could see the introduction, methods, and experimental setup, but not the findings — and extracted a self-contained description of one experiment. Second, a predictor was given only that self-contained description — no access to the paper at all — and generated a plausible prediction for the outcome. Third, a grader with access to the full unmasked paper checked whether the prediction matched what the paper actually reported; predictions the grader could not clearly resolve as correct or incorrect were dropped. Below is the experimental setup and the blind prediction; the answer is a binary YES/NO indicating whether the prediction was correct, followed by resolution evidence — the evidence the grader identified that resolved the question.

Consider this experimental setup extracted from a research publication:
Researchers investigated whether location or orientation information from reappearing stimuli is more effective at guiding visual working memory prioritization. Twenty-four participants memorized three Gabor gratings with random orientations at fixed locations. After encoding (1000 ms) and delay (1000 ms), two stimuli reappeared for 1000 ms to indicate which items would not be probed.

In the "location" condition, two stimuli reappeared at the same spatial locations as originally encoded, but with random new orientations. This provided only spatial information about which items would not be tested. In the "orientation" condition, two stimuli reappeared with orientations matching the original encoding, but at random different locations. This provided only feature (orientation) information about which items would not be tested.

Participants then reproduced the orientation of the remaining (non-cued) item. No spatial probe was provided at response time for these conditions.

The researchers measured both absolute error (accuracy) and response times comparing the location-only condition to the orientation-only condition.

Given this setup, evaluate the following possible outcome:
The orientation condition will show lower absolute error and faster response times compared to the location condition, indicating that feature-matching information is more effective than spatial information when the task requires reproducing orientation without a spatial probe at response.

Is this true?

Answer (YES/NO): NO